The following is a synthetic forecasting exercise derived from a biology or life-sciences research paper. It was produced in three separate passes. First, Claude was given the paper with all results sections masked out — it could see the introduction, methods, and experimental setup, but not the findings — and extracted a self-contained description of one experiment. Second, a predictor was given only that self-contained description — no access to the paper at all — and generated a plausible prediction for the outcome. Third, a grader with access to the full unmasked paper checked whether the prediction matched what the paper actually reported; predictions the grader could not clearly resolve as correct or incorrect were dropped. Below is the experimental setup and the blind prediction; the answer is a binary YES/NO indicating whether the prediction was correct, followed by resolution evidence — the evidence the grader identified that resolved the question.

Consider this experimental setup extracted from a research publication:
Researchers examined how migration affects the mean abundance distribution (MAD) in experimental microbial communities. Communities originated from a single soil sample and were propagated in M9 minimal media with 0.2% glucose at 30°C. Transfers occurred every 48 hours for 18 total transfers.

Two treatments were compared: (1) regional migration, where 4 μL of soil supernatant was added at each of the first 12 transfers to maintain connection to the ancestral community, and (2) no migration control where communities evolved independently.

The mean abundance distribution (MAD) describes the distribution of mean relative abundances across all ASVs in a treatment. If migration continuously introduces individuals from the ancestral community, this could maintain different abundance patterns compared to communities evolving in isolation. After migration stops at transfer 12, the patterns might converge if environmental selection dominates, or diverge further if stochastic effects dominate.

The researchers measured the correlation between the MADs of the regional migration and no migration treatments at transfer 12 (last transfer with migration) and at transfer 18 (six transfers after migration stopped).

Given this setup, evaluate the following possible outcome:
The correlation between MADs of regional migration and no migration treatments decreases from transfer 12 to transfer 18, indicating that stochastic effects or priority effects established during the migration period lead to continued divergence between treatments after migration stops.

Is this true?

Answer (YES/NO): NO